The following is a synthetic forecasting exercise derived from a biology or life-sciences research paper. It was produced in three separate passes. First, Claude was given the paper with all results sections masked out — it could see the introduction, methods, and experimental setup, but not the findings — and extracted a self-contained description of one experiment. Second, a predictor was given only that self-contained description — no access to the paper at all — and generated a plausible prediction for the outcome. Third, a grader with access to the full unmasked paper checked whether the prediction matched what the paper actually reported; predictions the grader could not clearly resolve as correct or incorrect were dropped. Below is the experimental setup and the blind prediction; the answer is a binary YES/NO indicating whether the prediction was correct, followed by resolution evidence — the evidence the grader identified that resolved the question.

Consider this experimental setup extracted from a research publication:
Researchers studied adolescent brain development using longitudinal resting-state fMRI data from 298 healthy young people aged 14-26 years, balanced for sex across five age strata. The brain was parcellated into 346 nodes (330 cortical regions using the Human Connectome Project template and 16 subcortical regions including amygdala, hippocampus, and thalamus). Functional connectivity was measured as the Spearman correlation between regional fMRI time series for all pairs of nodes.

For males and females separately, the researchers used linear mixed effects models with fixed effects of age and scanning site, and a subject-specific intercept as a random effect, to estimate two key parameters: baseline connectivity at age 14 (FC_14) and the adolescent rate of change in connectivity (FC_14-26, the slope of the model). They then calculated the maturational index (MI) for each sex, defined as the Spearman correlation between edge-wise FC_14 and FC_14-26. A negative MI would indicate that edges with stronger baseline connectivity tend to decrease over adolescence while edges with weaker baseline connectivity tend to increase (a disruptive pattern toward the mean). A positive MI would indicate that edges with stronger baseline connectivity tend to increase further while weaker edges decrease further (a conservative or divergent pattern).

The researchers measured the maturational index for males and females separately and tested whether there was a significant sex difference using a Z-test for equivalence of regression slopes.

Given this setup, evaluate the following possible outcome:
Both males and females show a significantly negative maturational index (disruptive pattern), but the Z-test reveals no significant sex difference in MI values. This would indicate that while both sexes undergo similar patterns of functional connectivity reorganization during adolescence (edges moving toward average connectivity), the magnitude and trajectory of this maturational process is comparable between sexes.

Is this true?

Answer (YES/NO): NO